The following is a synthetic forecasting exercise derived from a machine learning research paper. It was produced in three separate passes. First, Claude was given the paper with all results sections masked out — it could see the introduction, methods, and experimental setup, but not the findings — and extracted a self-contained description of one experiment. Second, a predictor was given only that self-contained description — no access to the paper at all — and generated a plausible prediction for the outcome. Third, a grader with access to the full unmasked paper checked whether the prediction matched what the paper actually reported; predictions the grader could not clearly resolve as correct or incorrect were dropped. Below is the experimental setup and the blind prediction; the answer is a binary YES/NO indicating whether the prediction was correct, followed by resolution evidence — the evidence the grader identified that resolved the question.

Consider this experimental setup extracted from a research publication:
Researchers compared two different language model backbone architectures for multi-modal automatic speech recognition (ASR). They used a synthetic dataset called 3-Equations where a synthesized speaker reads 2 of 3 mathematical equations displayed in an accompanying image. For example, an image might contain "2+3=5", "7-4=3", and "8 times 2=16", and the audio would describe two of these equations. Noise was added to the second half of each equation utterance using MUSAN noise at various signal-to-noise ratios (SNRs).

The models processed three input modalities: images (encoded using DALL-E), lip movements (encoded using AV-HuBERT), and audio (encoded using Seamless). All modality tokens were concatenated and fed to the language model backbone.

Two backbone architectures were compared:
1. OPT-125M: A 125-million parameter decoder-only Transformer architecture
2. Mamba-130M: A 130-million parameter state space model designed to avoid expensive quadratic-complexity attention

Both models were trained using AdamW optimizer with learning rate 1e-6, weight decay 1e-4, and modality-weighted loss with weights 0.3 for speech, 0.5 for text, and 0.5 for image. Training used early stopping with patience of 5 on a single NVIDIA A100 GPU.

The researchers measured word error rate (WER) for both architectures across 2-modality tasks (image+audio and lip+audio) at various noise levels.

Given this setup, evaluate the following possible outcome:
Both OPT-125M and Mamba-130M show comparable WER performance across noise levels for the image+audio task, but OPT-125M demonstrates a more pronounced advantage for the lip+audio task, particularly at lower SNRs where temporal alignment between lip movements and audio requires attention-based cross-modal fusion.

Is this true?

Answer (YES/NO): NO